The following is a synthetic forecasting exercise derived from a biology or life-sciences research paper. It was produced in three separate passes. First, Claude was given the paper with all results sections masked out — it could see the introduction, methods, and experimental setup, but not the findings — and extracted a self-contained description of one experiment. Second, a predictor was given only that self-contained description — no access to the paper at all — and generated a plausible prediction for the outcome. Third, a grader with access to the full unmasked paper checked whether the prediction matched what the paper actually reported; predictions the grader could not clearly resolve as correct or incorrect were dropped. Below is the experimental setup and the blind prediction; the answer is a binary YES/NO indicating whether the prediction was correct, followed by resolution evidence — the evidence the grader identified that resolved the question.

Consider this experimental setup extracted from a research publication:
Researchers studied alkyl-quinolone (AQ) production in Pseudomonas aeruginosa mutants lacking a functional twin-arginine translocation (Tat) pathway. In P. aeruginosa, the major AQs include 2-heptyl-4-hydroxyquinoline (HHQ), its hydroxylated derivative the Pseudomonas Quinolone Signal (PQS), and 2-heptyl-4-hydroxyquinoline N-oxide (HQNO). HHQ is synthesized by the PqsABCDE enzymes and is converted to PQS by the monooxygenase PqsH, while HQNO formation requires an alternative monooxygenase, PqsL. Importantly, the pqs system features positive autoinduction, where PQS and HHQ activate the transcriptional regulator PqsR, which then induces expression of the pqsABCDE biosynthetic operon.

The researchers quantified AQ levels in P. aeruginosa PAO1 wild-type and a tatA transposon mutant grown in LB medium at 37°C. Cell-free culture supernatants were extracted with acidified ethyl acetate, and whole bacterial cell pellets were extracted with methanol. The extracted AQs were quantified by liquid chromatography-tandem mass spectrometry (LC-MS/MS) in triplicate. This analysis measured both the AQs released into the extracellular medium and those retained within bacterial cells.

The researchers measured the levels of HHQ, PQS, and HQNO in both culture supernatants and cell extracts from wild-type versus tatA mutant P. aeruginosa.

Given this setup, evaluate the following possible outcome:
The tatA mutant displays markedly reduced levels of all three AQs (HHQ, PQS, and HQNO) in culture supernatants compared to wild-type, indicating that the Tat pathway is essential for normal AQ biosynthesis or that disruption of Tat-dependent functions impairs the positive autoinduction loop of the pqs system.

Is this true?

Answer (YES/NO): YES